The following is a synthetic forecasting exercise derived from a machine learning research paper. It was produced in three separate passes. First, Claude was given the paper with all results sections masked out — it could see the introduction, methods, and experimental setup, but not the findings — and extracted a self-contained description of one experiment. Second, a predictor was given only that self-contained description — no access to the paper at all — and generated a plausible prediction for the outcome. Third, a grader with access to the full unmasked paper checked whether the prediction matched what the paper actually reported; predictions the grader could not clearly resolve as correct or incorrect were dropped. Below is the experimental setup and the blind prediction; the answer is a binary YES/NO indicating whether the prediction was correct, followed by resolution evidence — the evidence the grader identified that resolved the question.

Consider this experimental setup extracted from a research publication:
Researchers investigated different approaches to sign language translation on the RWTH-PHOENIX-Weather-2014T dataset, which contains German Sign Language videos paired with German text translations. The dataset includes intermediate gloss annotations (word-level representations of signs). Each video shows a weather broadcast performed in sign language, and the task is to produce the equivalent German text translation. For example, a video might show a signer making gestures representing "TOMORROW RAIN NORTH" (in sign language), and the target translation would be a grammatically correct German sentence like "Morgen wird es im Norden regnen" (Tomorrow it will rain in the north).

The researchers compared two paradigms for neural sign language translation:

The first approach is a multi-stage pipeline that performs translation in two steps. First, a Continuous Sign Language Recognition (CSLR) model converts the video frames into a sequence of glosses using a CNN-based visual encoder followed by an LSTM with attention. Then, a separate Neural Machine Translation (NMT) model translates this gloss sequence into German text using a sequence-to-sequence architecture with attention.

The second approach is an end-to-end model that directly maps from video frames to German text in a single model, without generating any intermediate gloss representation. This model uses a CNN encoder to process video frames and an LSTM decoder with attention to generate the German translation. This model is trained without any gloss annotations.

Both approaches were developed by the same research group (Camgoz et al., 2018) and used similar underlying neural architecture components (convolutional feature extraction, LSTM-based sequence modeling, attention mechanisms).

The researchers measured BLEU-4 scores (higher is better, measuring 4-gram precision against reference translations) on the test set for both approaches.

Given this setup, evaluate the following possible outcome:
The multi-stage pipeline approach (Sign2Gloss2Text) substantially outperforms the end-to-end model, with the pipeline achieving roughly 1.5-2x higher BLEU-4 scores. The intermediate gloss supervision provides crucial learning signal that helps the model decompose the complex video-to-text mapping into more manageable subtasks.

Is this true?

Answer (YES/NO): YES